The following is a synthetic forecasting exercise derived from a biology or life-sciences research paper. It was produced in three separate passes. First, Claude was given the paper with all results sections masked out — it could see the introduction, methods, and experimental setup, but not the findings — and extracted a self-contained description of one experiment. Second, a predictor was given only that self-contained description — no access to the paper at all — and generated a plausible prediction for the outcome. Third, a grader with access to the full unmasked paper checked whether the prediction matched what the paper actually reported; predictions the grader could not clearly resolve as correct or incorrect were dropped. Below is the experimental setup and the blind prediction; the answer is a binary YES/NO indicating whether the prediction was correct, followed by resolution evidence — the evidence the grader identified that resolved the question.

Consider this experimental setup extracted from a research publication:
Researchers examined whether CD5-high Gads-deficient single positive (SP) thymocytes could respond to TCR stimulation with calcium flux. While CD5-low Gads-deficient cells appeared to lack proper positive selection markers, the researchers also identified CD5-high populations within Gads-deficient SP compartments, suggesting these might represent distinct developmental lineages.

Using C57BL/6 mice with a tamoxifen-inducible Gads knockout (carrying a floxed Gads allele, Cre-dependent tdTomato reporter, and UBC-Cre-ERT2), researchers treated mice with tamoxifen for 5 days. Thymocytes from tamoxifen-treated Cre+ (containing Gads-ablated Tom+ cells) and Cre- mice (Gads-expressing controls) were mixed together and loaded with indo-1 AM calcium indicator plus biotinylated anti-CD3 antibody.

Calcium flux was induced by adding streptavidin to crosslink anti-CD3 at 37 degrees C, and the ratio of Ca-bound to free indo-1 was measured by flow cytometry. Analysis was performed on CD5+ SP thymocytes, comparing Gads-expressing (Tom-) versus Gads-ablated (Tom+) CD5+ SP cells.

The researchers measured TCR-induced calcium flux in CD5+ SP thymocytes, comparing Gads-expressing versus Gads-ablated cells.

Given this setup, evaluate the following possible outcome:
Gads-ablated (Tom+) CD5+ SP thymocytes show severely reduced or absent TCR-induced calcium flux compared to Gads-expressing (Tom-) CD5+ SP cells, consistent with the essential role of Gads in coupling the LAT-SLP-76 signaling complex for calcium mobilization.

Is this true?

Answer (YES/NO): NO